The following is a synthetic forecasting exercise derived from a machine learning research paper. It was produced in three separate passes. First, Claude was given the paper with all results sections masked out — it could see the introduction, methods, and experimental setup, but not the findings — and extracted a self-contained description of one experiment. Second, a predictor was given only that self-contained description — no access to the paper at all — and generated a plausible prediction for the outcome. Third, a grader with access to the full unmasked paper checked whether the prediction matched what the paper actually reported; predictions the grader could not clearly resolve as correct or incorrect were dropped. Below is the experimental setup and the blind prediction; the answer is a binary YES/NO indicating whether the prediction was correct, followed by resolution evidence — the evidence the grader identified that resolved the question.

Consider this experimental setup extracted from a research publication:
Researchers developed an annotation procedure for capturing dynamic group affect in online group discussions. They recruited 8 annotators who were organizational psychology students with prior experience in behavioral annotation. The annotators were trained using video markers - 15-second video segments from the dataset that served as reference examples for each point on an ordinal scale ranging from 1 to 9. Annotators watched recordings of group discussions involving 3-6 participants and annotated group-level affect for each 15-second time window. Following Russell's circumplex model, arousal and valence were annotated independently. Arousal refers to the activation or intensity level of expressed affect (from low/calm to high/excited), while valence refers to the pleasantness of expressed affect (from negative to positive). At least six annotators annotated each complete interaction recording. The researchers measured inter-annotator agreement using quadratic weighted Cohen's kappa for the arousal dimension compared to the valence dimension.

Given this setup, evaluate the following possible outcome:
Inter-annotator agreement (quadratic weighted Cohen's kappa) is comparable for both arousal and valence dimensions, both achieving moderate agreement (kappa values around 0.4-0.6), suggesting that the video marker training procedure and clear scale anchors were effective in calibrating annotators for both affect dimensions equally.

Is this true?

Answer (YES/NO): NO